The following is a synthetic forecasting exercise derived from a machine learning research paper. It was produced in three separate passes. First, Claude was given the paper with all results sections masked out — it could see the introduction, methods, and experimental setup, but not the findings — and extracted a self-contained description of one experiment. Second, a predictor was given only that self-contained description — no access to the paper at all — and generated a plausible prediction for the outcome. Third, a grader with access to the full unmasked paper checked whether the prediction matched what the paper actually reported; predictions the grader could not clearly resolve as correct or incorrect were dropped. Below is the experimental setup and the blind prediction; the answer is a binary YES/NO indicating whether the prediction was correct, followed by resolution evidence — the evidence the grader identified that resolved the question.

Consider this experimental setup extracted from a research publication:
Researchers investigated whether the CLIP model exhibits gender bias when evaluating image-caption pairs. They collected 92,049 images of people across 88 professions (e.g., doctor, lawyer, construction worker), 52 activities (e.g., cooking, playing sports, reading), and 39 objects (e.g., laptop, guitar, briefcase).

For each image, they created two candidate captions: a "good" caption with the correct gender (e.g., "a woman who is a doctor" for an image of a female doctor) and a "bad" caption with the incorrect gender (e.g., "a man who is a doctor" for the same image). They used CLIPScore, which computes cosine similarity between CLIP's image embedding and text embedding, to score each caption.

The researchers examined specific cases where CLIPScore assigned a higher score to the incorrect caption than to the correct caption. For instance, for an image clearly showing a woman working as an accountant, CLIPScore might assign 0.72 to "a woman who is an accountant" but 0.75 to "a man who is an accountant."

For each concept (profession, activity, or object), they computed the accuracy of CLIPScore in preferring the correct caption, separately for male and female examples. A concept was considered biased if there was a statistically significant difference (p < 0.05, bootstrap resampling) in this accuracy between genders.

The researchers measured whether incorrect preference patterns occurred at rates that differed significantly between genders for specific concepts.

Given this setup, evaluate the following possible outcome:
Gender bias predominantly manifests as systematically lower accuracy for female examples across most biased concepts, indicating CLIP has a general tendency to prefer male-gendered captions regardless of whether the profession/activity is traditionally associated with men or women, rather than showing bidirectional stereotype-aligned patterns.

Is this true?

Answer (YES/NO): NO